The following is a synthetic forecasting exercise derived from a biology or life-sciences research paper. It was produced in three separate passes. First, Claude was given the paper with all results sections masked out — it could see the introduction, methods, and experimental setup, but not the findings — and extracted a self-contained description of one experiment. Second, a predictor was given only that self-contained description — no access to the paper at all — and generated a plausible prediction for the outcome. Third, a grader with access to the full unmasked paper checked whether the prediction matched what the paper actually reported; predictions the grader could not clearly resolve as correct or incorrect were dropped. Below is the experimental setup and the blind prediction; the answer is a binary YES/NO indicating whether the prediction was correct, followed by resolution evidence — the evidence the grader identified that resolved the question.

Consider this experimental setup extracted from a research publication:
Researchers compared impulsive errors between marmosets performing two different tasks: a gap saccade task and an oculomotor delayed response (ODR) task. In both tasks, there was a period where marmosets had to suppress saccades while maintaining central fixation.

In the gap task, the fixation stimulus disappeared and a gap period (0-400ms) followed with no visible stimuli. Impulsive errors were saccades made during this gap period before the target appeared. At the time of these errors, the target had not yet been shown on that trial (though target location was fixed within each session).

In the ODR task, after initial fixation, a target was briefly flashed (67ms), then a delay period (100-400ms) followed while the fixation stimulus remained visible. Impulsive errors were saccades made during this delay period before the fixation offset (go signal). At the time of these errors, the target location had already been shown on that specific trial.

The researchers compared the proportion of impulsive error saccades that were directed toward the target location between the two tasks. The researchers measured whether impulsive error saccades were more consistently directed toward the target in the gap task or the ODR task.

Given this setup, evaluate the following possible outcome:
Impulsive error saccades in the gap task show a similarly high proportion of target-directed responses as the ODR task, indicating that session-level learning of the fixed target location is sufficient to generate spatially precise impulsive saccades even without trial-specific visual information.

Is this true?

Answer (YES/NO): NO